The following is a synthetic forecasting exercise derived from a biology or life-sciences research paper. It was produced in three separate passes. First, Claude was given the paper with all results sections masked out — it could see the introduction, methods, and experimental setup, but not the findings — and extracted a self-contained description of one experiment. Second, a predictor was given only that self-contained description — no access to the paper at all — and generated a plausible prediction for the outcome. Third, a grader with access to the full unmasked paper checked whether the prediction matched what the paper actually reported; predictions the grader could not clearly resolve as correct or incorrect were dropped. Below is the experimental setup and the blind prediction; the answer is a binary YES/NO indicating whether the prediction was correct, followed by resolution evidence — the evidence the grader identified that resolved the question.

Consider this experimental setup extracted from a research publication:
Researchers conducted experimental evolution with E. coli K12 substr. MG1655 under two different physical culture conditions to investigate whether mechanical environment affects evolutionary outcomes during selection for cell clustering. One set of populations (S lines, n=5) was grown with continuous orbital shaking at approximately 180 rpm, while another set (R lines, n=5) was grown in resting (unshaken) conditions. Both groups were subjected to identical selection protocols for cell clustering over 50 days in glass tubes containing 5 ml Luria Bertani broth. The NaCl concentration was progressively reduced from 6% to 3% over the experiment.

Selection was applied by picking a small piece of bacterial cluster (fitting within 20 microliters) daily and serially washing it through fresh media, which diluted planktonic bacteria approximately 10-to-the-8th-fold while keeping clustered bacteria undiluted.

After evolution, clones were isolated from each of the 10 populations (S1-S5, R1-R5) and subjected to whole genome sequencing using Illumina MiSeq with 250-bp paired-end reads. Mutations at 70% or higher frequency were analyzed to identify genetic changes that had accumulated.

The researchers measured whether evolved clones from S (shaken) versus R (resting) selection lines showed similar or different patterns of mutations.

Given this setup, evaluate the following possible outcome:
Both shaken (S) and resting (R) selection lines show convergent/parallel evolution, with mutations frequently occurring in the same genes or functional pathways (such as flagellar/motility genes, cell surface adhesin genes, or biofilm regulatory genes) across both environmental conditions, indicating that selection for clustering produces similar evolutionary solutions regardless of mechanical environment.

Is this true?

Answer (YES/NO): NO